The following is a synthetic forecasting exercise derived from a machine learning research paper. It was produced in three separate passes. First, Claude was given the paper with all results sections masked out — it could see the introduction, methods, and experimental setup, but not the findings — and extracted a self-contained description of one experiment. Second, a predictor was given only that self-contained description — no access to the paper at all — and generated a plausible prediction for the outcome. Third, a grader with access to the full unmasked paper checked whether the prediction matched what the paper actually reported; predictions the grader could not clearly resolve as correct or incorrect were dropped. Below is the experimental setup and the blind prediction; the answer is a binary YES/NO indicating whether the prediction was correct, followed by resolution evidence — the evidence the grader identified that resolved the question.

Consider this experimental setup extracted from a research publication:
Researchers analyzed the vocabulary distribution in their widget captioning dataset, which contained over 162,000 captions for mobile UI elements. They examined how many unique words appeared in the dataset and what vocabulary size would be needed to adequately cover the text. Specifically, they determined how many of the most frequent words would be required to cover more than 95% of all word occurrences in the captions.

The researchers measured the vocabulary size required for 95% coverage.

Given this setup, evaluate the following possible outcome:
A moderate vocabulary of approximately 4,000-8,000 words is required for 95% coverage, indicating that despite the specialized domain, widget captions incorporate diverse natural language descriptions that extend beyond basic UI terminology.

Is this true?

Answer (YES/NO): NO